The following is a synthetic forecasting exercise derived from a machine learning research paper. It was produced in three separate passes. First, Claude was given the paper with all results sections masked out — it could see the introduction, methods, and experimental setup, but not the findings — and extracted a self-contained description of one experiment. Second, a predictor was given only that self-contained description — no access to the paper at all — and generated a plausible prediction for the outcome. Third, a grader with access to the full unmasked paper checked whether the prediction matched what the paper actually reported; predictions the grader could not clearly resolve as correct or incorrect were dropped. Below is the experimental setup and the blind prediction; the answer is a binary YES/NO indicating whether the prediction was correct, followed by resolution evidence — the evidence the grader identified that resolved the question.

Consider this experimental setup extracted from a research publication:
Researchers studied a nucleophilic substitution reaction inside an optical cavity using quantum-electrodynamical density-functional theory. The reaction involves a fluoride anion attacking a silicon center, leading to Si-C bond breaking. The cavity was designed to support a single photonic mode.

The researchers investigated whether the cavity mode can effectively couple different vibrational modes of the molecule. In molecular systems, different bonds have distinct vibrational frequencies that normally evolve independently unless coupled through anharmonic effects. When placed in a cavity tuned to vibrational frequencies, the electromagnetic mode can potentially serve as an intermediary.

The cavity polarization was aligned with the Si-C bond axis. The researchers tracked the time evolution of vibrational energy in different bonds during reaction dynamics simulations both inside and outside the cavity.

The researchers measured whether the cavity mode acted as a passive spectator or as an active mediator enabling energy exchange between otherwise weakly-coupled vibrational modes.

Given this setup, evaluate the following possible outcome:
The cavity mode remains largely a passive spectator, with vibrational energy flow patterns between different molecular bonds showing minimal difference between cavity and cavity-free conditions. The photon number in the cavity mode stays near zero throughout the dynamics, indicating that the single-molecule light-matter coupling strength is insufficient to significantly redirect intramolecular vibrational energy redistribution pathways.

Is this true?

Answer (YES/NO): NO